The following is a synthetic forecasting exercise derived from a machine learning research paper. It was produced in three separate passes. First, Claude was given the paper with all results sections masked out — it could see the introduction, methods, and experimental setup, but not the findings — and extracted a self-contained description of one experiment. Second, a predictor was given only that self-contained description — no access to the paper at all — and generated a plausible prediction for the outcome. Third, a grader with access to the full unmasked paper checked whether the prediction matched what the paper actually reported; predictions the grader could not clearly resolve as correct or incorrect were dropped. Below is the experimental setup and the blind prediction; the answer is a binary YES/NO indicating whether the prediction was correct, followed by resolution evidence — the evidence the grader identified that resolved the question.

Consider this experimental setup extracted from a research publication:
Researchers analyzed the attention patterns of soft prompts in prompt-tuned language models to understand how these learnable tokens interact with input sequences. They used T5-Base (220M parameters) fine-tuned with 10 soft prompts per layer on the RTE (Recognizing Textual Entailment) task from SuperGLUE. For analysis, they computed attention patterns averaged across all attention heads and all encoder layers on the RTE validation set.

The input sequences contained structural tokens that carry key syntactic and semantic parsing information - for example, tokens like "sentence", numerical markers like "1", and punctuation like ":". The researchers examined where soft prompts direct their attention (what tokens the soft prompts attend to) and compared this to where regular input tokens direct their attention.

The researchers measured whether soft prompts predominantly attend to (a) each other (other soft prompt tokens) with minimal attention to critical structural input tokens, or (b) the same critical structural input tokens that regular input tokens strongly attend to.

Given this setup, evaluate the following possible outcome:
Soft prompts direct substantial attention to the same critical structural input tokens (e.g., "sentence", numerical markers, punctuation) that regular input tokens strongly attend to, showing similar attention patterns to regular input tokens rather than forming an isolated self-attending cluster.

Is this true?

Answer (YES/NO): NO